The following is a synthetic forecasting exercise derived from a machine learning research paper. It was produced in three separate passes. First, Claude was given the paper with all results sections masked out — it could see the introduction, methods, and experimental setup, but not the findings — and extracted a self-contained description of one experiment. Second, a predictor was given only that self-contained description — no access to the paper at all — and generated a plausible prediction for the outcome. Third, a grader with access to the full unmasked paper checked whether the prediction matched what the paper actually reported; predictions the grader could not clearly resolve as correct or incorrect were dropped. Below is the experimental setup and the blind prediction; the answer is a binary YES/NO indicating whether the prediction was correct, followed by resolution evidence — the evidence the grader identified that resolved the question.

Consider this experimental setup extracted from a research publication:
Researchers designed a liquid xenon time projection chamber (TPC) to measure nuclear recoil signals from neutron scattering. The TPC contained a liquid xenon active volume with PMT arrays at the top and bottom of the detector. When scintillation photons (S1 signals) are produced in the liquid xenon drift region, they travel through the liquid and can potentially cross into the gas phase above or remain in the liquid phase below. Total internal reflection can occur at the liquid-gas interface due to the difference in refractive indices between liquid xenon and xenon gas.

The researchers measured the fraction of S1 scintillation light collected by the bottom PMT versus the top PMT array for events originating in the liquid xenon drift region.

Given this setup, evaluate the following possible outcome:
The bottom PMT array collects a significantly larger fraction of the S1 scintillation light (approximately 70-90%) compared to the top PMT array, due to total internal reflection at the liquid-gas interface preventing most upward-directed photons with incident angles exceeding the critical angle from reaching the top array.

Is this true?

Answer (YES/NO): YES